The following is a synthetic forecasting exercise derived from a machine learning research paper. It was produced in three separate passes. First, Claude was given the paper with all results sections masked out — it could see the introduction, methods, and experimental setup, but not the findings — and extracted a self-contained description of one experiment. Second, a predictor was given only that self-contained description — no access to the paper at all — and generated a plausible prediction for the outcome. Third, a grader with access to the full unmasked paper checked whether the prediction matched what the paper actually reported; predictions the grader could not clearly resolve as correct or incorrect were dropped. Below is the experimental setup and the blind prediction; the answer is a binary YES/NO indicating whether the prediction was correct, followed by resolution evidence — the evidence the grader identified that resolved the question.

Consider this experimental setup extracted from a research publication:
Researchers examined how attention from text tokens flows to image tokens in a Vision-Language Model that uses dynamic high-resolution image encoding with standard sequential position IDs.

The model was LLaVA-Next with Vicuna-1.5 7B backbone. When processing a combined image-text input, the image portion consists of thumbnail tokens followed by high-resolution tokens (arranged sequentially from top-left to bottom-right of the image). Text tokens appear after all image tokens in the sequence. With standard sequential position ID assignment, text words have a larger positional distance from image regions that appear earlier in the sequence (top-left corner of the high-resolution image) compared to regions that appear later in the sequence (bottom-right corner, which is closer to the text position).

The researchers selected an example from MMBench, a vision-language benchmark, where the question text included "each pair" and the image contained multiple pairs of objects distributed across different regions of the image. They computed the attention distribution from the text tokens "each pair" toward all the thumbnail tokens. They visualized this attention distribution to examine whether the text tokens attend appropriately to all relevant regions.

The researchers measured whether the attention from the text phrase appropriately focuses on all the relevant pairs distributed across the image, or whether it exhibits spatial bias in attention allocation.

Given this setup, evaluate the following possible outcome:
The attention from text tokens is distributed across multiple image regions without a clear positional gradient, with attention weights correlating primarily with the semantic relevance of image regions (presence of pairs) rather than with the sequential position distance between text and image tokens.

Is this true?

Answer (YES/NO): NO